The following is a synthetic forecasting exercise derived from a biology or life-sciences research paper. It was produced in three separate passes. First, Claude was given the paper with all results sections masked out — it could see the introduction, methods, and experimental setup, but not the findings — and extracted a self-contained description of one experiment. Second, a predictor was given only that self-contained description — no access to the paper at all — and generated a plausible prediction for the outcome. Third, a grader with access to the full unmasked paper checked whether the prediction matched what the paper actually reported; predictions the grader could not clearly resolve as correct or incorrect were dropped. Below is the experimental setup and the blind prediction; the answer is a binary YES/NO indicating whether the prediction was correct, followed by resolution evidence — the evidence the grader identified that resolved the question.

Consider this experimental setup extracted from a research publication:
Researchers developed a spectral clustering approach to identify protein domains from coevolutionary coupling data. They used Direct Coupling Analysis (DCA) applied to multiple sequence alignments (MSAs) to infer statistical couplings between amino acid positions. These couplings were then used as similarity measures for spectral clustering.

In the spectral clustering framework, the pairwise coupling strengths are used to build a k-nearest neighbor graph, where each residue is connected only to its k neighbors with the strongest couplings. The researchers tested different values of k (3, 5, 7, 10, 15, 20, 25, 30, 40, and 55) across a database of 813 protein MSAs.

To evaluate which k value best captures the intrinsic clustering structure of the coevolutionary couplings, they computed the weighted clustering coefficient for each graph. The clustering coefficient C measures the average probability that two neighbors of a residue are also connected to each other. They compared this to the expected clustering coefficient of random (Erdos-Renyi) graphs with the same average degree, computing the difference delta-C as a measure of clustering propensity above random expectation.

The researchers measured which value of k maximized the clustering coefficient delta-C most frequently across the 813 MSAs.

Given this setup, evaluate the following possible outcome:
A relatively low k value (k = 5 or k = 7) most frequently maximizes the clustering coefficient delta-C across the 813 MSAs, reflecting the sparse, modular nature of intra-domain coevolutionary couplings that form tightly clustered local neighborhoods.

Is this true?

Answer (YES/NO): YES